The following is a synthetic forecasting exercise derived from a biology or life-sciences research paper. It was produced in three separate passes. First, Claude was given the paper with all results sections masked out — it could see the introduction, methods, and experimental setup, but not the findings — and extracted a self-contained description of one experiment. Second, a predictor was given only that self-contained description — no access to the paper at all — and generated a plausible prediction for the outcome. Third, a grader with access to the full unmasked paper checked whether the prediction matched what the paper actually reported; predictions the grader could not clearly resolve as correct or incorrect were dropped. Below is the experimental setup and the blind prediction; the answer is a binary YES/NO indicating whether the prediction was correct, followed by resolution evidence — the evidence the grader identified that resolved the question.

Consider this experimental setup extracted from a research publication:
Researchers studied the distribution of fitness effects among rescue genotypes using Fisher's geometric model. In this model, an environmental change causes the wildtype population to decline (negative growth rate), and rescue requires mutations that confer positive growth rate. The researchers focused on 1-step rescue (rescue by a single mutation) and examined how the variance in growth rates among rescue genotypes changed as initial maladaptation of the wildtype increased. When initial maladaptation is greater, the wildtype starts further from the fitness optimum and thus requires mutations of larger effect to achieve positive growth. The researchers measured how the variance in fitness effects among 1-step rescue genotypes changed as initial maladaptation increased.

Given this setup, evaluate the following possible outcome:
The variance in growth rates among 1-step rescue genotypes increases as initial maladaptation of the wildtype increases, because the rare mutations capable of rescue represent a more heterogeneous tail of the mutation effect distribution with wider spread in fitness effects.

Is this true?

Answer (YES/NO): NO